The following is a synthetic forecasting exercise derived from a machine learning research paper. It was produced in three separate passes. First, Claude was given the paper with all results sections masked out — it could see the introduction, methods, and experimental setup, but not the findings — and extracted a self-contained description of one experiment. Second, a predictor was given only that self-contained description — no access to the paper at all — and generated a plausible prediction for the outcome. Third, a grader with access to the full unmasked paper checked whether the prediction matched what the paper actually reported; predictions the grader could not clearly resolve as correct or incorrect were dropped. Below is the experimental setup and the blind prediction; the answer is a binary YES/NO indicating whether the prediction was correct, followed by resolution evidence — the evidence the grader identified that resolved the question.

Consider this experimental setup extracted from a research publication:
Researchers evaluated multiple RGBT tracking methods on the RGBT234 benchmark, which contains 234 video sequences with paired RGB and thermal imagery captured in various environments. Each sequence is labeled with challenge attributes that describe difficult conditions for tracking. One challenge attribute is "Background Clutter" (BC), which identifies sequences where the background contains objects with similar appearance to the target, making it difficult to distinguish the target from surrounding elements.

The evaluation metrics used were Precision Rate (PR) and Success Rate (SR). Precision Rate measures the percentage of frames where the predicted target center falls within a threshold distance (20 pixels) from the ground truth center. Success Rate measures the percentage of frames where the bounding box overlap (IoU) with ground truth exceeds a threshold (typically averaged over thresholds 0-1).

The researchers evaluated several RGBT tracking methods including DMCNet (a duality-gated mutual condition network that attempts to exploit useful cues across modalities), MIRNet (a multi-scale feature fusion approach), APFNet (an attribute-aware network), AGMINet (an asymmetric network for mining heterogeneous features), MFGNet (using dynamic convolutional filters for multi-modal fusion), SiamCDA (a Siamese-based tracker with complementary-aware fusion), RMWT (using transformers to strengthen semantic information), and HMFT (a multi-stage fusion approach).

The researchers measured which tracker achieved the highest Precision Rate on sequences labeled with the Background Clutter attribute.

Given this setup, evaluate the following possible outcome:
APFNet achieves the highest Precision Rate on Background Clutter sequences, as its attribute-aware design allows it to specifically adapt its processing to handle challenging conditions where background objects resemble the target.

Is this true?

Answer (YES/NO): NO